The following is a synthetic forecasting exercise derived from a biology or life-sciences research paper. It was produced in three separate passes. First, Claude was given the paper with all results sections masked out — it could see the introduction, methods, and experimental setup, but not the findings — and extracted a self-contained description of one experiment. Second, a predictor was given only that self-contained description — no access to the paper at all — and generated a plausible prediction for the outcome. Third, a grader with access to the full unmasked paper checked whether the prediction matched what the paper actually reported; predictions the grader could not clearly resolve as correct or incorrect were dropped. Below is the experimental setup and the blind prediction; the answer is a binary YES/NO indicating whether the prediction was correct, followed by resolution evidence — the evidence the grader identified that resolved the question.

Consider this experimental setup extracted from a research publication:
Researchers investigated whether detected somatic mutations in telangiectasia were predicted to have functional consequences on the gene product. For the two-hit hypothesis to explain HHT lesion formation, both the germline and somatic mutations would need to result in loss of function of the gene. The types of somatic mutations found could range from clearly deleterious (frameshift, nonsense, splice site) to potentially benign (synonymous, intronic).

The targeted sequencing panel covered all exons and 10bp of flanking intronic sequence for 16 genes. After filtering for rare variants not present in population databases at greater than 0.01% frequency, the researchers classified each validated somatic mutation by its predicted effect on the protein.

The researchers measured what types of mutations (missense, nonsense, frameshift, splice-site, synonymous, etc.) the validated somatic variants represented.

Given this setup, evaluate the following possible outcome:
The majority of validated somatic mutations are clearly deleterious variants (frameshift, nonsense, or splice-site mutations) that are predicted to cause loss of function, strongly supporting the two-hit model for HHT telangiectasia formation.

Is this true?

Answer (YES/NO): YES